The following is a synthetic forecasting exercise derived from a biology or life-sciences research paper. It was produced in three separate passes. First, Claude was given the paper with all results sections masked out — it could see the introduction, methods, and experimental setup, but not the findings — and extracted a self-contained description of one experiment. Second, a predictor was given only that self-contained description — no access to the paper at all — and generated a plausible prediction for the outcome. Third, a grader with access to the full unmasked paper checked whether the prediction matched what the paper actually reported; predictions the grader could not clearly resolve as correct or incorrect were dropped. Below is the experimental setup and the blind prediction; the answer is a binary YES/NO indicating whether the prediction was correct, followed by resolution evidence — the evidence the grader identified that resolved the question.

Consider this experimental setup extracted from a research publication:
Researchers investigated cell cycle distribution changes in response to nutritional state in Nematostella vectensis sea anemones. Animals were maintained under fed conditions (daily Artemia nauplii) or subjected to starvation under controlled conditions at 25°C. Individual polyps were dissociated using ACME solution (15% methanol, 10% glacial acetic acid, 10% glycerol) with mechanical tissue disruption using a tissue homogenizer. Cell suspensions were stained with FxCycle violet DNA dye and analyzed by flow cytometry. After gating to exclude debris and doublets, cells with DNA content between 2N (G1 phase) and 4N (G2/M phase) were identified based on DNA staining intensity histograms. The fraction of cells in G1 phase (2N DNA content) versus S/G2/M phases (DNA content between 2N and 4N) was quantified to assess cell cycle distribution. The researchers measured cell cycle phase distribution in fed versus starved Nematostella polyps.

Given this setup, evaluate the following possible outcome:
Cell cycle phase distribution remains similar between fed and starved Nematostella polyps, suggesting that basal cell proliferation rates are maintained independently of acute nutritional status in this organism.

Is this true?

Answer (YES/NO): NO